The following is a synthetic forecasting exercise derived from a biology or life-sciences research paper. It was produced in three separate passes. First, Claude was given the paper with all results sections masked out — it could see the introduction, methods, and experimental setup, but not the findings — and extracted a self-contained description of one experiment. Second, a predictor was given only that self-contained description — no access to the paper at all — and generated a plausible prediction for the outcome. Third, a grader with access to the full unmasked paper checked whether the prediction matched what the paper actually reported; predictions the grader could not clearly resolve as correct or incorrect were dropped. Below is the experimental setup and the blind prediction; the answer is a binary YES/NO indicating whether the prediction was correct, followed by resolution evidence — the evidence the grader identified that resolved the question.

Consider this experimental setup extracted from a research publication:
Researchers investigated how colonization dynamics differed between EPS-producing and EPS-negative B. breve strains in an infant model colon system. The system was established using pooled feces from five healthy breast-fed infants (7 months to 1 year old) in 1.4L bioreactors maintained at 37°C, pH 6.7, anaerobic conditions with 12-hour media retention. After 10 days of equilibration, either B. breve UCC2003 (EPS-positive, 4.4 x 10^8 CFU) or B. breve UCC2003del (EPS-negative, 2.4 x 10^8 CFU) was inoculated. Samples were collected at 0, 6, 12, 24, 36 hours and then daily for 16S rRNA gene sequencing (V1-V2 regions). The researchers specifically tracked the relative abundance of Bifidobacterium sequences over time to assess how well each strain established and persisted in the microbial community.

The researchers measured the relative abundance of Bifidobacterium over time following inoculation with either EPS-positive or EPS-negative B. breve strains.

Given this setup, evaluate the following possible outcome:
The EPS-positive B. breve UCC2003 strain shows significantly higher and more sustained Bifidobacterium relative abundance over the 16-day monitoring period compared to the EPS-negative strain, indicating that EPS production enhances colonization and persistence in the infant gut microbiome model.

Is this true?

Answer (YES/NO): NO